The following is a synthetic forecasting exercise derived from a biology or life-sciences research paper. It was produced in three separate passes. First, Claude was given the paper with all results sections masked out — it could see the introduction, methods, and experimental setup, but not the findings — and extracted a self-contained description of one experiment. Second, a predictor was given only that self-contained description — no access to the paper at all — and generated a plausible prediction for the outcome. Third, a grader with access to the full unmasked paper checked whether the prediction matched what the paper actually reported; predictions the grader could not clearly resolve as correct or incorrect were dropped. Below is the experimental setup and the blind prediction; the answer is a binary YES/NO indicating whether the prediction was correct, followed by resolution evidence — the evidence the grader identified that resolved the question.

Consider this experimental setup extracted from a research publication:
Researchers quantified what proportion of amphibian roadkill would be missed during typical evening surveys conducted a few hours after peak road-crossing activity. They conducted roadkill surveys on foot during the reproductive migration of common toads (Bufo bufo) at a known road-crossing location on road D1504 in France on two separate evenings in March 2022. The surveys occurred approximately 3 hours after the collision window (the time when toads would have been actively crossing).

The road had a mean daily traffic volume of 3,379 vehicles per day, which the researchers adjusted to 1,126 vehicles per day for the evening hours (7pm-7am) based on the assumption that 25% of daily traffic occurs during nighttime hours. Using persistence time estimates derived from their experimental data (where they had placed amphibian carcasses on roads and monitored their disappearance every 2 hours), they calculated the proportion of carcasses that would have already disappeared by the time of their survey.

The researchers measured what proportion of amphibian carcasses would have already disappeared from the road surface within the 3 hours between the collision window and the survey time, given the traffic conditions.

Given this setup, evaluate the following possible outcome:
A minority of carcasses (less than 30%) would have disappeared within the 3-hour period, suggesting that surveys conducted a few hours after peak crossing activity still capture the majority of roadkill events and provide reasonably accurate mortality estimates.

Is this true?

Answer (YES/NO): NO